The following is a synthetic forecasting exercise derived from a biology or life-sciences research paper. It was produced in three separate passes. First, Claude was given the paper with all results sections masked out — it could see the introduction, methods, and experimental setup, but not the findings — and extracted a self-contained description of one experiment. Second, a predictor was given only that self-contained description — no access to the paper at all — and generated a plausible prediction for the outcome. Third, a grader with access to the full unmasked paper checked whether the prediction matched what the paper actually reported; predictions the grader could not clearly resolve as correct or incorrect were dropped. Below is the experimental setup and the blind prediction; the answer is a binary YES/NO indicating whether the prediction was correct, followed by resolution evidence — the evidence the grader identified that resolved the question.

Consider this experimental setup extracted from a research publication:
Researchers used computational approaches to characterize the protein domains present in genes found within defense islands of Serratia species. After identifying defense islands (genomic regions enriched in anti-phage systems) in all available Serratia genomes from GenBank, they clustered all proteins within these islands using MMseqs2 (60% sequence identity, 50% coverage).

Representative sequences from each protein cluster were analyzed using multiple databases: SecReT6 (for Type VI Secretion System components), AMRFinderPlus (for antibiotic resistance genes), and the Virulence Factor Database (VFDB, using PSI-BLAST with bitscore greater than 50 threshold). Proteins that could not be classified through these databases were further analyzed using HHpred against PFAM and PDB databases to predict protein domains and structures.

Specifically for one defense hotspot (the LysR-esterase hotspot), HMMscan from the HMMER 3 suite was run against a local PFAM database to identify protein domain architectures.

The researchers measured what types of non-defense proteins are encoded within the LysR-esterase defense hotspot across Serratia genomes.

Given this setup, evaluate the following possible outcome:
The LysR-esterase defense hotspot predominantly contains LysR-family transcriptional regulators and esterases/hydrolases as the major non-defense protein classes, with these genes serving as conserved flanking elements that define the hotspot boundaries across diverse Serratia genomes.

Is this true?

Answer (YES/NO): NO